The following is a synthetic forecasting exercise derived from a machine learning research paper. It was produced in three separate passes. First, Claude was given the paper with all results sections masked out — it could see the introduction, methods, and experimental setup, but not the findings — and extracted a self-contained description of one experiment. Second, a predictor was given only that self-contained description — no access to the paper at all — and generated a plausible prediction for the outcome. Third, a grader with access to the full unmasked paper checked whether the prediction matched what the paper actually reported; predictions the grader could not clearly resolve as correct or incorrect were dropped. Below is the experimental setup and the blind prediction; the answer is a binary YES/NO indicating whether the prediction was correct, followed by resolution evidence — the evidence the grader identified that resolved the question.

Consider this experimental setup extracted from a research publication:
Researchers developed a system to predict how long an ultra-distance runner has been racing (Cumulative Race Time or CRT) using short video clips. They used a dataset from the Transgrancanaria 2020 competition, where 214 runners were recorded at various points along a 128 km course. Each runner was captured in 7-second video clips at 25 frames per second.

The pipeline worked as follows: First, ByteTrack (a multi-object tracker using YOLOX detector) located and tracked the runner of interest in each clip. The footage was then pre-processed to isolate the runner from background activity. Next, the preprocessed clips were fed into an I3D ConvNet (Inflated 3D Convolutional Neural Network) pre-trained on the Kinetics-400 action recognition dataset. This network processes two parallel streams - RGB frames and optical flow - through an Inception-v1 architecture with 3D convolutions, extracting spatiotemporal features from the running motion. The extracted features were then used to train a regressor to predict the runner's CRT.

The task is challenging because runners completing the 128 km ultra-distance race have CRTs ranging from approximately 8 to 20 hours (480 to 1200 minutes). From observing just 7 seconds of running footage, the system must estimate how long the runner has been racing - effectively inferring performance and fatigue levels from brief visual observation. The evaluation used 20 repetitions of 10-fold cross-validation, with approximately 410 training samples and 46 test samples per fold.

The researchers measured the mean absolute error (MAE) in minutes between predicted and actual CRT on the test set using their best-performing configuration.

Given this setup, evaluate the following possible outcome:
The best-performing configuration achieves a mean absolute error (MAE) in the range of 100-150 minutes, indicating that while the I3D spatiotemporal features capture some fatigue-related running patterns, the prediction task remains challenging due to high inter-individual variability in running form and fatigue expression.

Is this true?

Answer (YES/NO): NO